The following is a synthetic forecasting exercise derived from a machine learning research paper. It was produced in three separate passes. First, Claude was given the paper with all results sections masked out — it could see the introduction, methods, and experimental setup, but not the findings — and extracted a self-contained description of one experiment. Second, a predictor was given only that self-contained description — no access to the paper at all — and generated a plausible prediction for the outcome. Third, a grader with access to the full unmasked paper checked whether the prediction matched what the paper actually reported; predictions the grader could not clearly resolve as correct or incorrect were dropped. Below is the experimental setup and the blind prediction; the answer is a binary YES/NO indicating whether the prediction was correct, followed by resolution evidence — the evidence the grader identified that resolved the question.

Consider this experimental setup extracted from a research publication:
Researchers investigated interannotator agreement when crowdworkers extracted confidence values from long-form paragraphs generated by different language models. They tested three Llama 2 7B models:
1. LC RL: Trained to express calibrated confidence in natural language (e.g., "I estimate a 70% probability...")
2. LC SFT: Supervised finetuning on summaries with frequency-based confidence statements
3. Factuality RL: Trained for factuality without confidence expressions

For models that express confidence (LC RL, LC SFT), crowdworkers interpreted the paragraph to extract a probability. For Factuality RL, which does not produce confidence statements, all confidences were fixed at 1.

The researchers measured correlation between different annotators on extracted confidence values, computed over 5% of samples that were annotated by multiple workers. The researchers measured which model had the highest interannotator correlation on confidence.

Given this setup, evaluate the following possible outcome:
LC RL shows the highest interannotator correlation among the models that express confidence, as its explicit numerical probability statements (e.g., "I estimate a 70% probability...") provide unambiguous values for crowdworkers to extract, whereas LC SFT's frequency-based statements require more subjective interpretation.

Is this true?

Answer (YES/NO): YES